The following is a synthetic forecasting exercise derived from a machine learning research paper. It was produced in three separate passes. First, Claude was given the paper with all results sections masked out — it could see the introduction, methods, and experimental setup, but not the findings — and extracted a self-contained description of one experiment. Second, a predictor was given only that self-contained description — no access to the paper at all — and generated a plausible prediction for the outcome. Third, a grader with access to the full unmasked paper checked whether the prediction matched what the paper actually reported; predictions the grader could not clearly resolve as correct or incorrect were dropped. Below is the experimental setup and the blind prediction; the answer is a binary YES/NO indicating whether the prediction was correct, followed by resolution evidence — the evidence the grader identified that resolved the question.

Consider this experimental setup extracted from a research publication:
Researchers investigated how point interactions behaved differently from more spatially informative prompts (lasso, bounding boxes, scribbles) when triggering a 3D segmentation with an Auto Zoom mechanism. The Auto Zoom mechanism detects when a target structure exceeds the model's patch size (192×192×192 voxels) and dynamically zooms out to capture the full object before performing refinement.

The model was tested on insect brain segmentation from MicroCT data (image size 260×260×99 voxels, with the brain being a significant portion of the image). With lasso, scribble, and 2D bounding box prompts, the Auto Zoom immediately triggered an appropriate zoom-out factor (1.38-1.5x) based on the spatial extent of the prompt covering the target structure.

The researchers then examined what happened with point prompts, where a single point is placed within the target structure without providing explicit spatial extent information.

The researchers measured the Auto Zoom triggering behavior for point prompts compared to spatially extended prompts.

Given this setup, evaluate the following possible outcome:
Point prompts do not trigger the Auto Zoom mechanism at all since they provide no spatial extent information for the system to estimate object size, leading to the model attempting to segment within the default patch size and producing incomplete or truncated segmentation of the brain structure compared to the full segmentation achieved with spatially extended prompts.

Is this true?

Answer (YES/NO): NO